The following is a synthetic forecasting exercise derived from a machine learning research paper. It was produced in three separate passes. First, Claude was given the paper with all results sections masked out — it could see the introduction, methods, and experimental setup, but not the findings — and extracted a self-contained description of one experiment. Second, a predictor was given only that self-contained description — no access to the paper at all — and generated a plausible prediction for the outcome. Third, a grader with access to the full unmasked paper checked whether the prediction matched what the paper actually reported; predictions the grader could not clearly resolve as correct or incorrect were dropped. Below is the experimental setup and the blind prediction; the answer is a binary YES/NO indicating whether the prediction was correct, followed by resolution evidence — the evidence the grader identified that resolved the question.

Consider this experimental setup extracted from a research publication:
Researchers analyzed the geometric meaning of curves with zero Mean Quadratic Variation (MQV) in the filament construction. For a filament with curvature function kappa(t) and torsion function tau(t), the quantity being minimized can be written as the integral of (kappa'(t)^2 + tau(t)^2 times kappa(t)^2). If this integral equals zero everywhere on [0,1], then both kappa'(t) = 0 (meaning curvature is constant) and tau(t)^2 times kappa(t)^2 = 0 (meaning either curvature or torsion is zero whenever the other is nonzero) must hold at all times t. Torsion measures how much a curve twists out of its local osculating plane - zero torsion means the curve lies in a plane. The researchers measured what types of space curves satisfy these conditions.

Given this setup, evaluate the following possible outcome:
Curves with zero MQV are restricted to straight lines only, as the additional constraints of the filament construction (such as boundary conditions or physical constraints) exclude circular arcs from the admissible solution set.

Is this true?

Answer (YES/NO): NO